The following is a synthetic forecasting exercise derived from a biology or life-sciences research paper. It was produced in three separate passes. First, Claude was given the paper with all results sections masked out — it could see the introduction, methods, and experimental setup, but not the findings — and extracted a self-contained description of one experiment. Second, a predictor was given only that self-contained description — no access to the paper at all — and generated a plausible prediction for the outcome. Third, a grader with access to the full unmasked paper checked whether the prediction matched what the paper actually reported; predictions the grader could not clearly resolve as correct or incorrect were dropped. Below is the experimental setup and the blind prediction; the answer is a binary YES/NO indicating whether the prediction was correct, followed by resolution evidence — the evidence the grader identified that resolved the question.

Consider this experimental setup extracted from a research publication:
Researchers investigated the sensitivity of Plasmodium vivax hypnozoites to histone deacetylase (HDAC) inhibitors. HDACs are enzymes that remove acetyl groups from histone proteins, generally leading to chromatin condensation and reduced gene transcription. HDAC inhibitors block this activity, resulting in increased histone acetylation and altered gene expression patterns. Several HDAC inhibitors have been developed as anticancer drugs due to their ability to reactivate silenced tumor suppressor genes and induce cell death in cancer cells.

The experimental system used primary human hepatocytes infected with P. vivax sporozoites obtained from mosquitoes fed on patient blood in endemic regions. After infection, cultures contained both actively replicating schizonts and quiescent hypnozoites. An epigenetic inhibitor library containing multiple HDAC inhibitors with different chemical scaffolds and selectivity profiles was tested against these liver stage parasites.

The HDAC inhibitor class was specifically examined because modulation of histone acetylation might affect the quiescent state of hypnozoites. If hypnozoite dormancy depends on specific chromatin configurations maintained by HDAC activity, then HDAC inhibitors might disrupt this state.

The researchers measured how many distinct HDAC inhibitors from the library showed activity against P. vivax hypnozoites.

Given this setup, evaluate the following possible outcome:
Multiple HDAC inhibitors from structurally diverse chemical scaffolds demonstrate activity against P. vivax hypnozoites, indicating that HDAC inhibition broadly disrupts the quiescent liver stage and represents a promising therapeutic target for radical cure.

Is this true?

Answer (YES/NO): YES